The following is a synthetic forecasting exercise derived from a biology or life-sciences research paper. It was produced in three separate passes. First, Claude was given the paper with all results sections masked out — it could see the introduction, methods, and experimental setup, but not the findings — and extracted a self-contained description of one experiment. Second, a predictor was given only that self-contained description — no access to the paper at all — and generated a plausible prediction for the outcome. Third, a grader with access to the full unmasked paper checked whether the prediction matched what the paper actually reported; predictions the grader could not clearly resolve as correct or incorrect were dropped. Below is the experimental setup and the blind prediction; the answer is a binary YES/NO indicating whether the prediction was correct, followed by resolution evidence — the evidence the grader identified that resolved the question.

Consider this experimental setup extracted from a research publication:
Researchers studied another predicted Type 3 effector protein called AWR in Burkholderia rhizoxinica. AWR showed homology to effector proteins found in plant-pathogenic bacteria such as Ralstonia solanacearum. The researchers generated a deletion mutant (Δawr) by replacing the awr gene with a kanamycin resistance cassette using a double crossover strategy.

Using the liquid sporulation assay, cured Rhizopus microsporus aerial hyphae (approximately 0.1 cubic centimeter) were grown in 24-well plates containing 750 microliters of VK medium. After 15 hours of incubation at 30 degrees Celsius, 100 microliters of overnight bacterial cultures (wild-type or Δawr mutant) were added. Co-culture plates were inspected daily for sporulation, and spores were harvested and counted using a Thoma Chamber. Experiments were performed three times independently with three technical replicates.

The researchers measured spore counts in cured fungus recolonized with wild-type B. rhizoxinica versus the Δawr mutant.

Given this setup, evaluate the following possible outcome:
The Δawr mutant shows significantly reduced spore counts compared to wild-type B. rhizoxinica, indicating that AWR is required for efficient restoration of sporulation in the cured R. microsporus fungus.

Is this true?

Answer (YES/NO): NO